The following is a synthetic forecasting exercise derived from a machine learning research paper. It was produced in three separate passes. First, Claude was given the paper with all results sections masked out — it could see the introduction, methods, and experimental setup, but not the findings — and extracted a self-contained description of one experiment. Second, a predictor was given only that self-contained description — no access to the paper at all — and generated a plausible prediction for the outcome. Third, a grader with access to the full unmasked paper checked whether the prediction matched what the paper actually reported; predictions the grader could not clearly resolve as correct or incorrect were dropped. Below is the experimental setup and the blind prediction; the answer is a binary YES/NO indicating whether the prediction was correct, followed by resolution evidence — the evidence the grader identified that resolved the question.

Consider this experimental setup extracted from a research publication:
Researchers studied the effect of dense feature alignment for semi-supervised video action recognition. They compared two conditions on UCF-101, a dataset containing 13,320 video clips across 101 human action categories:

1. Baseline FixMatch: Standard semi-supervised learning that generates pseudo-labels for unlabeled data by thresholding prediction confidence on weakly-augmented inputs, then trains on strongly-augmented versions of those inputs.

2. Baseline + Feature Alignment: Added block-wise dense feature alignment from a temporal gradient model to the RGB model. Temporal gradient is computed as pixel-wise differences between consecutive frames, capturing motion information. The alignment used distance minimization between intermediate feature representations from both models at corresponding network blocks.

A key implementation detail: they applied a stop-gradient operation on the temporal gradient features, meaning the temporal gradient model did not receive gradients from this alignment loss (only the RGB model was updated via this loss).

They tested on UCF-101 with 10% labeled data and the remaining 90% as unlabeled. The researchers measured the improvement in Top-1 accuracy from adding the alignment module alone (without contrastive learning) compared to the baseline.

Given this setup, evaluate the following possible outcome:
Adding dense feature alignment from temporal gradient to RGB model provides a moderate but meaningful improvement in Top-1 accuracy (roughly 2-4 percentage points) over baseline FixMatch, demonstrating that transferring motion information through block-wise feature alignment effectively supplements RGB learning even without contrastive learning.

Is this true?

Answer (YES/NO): NO